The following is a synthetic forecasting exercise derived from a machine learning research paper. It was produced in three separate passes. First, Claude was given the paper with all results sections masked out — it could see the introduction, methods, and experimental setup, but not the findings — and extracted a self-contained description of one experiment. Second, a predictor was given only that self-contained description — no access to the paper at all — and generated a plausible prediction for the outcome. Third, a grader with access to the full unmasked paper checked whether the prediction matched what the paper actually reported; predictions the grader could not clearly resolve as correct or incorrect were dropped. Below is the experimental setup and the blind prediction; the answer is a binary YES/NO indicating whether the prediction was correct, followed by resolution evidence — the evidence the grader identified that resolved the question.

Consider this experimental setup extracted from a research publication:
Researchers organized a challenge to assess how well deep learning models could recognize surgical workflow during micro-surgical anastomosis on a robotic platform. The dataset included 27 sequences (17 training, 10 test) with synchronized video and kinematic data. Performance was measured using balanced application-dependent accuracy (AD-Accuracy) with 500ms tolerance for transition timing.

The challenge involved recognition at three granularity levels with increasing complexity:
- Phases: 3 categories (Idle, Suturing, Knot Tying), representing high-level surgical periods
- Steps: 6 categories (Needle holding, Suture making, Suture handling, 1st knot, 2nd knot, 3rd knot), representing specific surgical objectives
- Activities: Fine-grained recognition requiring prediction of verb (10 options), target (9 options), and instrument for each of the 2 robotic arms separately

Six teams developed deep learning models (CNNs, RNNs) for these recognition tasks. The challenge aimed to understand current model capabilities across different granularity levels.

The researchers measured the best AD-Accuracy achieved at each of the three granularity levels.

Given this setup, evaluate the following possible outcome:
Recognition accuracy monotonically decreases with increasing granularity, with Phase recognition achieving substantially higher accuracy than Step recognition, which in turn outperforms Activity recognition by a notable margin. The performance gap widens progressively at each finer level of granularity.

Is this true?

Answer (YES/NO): YES